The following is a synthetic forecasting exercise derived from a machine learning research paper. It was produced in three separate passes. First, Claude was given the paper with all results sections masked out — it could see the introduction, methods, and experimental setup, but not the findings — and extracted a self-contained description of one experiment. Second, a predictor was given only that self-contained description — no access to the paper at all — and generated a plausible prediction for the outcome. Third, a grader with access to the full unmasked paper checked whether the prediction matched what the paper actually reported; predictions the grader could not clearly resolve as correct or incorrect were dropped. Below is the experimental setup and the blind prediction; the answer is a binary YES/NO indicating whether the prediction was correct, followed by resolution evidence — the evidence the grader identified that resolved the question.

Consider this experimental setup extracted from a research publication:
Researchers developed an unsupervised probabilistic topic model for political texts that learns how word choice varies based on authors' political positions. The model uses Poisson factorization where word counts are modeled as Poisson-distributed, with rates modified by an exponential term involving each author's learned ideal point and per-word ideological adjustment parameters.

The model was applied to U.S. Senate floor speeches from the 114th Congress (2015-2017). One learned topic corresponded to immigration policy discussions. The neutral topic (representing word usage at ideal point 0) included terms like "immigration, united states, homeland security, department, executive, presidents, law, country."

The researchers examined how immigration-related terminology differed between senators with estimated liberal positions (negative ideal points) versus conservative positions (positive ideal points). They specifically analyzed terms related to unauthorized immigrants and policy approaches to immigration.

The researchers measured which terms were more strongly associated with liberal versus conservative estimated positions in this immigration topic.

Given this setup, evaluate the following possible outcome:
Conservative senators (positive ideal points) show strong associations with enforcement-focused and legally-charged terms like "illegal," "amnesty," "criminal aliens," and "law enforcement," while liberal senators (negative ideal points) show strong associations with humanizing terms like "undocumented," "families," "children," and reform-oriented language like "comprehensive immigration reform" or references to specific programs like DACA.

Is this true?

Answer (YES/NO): NO